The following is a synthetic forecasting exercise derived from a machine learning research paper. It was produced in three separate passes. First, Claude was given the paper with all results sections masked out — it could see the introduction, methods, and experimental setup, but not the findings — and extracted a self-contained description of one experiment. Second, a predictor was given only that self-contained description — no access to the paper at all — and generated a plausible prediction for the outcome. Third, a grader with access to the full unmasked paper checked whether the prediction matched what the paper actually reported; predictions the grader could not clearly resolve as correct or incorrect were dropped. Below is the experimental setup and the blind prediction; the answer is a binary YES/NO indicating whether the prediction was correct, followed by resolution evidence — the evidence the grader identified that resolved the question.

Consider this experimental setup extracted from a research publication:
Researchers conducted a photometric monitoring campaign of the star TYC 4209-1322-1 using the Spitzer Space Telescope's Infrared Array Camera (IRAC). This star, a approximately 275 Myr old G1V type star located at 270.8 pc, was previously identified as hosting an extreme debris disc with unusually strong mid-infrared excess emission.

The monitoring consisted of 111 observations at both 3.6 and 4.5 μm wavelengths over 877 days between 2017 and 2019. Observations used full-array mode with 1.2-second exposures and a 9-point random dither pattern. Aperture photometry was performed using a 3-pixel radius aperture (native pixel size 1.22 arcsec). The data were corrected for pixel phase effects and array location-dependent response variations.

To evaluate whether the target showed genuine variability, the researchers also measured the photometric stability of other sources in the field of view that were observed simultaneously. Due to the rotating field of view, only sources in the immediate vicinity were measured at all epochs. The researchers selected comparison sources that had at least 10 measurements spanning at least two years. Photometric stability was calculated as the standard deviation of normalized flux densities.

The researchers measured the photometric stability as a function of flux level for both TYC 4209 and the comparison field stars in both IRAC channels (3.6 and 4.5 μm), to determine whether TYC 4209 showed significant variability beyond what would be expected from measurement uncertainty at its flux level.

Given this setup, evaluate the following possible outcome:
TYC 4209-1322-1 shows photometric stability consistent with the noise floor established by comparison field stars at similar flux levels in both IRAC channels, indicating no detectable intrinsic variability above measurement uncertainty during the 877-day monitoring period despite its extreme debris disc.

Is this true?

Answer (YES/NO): NO